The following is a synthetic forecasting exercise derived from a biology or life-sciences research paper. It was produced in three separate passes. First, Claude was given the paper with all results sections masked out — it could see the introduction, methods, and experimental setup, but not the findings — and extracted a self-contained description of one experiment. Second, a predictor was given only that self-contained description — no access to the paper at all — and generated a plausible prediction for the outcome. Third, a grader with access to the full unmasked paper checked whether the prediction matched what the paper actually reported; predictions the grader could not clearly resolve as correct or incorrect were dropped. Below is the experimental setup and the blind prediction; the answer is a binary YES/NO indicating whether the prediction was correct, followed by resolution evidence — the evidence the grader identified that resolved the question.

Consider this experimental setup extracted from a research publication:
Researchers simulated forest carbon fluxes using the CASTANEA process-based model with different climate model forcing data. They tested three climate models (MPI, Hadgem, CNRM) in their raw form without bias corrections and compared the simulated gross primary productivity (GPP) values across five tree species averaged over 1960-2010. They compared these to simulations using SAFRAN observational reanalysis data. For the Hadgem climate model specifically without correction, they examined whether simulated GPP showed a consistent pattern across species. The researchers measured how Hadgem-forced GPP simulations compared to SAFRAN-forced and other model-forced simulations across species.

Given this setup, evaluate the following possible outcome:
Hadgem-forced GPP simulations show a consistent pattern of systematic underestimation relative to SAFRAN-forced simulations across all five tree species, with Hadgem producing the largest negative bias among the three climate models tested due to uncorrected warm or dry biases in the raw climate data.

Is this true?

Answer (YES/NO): NO